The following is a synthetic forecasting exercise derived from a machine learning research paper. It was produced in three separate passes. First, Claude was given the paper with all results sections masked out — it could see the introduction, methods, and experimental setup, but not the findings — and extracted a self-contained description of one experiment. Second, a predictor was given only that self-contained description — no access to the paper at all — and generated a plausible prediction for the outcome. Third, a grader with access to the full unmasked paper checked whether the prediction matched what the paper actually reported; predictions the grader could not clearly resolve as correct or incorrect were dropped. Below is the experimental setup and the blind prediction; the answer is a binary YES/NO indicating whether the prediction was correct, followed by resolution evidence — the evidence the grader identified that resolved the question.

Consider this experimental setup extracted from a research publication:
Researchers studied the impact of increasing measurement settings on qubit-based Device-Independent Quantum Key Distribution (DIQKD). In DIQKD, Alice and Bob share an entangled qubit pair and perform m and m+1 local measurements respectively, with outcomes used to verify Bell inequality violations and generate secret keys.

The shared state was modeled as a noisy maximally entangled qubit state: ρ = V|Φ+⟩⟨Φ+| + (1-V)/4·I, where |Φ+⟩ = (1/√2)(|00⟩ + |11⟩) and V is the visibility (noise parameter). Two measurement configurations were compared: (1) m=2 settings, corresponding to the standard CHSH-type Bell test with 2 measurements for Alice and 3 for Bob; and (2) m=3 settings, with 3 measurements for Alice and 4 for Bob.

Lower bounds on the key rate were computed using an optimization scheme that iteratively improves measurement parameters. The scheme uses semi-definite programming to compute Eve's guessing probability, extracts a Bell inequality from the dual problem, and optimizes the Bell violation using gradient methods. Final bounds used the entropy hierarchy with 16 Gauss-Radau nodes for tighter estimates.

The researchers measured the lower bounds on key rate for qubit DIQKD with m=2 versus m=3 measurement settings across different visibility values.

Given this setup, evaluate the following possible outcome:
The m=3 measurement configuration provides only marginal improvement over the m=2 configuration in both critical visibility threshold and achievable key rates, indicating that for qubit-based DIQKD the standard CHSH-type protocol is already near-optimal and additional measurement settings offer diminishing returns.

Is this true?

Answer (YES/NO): YES